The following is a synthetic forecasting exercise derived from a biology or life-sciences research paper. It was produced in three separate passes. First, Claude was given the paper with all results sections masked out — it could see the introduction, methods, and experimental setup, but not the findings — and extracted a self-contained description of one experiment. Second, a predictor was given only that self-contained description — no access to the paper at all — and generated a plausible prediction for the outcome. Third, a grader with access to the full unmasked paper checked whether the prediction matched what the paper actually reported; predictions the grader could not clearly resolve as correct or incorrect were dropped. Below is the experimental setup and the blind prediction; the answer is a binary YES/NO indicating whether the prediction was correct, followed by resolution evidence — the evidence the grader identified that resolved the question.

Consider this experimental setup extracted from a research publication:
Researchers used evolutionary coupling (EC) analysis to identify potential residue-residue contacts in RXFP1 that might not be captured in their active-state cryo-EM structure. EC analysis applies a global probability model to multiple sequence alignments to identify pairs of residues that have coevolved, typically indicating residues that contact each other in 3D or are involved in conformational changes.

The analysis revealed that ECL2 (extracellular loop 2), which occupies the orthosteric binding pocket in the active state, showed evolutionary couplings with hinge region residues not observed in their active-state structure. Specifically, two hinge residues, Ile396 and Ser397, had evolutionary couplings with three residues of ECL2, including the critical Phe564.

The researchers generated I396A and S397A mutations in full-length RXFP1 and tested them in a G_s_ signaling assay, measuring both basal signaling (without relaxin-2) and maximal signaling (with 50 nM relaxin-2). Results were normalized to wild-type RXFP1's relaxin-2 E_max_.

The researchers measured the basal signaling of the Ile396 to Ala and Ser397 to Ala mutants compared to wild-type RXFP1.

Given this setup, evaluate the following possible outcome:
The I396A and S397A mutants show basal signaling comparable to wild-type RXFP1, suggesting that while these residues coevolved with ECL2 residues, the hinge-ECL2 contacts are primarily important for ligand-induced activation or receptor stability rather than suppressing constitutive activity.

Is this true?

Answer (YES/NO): NO